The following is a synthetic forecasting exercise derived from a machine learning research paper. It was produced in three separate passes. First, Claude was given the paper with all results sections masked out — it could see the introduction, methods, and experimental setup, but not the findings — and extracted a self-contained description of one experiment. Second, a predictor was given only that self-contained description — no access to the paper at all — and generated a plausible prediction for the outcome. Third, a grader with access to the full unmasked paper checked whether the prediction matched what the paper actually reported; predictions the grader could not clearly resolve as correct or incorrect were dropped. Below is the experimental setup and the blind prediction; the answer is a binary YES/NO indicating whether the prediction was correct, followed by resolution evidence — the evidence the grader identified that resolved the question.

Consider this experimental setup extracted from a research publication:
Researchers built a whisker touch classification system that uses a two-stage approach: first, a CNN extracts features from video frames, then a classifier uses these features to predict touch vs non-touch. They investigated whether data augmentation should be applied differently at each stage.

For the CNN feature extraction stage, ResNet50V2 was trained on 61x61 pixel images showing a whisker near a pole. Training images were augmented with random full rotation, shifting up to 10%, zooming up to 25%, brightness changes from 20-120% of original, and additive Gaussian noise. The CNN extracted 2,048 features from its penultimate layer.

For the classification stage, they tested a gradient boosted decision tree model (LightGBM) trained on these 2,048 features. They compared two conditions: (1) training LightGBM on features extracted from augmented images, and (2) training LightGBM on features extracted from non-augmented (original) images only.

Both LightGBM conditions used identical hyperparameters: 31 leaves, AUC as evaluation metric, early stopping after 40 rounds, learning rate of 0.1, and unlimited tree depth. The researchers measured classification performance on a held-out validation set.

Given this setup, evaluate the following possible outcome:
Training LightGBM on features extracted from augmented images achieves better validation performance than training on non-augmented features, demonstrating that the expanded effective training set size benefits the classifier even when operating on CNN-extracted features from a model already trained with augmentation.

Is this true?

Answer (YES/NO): NO